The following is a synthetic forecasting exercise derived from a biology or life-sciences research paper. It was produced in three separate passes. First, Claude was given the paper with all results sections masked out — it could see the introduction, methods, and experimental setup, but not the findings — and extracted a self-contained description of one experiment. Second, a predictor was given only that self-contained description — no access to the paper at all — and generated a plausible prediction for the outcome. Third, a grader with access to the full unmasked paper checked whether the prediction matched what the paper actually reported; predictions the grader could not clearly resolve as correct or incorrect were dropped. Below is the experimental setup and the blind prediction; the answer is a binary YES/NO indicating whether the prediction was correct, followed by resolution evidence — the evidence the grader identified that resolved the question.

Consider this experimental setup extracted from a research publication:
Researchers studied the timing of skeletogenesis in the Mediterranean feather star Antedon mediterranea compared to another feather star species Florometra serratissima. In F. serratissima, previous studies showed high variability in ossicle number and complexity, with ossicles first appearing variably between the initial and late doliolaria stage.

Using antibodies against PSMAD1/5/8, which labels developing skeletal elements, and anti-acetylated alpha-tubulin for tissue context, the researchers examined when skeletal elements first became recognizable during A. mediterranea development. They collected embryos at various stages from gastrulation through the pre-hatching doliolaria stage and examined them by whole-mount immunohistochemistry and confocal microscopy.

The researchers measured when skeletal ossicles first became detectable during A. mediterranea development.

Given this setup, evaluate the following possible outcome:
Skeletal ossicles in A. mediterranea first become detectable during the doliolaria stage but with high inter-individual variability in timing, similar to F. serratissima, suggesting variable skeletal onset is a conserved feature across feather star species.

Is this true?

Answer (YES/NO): NO